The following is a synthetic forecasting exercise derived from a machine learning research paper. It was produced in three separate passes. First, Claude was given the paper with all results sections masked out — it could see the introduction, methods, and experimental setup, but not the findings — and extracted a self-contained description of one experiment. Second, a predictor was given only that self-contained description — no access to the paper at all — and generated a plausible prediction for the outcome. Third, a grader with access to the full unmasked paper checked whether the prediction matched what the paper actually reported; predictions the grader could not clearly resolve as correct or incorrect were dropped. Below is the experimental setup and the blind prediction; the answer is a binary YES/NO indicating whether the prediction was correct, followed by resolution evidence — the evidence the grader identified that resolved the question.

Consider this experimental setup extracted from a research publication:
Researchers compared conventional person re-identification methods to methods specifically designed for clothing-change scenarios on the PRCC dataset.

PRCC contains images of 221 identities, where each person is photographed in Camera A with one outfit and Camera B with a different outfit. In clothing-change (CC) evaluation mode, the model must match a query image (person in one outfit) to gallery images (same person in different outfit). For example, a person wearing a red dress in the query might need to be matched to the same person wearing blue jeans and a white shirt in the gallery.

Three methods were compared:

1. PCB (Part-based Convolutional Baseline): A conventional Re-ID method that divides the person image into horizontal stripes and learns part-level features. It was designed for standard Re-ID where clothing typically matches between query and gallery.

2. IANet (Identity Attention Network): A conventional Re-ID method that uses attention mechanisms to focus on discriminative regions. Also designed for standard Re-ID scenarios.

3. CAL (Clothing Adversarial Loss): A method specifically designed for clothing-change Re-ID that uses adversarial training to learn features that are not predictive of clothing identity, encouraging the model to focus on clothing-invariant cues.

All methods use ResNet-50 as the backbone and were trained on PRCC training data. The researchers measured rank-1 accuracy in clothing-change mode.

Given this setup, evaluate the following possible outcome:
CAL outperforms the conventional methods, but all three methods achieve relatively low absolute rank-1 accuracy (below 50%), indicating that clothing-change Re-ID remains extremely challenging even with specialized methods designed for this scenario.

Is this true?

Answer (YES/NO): NO